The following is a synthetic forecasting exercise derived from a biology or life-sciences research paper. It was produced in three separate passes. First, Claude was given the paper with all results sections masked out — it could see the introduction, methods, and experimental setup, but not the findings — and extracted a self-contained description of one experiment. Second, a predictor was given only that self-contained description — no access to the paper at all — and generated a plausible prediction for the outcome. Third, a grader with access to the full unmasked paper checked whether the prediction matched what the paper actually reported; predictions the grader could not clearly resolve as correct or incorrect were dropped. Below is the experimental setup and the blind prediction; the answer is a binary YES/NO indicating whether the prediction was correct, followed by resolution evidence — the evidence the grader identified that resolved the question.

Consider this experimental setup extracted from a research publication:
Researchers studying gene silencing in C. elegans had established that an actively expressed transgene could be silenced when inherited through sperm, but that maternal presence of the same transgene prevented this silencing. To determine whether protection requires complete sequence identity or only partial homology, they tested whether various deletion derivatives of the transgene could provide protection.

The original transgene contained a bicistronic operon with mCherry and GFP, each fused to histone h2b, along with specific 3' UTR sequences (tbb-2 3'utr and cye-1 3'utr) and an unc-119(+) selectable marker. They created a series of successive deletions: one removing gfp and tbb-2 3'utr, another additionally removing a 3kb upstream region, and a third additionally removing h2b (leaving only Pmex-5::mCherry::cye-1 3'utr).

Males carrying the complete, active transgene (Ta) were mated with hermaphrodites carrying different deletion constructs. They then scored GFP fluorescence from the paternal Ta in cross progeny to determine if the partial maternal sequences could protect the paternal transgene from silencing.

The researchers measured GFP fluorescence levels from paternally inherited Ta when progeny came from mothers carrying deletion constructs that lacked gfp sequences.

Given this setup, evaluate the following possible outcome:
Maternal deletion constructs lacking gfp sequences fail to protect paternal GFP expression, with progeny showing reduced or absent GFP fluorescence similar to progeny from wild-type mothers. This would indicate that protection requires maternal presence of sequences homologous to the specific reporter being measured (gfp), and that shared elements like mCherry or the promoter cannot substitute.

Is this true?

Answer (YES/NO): NO